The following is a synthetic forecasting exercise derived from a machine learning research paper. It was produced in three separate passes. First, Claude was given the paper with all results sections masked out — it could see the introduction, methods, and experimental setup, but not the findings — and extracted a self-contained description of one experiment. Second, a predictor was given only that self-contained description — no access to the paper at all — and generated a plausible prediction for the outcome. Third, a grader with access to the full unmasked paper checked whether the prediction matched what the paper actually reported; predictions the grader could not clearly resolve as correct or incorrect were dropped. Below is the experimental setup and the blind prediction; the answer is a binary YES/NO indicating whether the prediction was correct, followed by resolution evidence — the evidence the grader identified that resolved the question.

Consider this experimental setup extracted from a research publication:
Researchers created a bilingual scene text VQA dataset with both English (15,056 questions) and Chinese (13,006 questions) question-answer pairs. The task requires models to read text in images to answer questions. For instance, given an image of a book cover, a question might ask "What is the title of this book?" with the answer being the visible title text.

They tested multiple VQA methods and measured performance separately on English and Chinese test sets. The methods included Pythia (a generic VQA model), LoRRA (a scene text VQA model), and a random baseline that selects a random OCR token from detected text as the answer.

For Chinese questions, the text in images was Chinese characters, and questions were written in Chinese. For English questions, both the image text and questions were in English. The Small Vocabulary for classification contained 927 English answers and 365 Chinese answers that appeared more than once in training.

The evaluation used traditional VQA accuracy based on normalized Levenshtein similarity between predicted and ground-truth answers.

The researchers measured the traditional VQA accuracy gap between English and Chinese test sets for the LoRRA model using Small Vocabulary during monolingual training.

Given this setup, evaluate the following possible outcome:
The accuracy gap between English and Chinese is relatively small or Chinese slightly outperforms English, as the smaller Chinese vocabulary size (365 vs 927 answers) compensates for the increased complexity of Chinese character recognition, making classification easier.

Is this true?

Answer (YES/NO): NO